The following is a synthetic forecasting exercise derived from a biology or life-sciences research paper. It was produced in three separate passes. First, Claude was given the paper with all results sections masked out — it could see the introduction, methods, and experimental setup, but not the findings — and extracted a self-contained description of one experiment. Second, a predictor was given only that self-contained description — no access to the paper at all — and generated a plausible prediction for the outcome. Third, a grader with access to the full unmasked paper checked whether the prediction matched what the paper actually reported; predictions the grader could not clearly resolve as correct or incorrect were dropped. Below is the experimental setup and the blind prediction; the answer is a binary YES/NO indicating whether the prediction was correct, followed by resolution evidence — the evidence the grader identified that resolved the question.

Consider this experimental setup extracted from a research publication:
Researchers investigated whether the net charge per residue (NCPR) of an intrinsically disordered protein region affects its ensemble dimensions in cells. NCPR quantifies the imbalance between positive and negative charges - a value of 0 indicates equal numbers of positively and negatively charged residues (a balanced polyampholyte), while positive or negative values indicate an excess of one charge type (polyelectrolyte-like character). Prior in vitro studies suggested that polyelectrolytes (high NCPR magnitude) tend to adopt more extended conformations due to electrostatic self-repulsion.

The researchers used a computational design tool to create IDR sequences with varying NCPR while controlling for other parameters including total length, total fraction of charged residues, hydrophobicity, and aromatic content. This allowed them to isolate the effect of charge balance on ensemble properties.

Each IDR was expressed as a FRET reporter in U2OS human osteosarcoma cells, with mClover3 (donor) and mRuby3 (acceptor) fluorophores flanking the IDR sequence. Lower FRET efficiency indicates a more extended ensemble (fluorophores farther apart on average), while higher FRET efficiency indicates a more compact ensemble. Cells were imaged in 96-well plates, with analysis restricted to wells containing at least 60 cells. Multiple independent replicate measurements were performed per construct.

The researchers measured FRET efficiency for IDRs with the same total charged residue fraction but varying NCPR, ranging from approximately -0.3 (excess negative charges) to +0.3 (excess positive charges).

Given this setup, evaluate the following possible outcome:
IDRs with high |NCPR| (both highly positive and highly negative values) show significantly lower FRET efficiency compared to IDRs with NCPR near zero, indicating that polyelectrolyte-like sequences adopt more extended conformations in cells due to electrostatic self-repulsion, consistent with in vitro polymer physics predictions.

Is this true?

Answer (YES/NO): NO